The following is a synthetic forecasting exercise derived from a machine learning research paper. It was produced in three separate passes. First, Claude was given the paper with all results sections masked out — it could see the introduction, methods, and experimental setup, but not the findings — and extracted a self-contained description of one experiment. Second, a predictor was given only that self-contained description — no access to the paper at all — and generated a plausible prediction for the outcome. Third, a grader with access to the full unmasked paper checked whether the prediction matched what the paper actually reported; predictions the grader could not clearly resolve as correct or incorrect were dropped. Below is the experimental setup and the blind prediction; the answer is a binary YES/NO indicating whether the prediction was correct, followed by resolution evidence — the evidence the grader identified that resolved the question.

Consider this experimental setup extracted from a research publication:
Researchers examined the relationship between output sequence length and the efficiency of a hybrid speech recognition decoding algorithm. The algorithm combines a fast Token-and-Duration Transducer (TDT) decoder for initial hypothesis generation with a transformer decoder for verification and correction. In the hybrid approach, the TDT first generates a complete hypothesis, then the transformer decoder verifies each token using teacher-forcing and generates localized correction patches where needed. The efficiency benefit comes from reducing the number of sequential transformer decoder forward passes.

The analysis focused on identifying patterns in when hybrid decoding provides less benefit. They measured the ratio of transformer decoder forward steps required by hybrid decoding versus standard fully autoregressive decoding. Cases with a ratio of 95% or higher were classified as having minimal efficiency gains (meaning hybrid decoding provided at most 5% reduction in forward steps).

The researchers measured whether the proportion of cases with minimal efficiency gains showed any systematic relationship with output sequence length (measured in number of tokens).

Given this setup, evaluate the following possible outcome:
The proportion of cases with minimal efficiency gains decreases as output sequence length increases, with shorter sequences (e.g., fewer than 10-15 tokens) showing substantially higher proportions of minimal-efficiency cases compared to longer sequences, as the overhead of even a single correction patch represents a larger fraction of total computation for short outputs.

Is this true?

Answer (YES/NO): YES